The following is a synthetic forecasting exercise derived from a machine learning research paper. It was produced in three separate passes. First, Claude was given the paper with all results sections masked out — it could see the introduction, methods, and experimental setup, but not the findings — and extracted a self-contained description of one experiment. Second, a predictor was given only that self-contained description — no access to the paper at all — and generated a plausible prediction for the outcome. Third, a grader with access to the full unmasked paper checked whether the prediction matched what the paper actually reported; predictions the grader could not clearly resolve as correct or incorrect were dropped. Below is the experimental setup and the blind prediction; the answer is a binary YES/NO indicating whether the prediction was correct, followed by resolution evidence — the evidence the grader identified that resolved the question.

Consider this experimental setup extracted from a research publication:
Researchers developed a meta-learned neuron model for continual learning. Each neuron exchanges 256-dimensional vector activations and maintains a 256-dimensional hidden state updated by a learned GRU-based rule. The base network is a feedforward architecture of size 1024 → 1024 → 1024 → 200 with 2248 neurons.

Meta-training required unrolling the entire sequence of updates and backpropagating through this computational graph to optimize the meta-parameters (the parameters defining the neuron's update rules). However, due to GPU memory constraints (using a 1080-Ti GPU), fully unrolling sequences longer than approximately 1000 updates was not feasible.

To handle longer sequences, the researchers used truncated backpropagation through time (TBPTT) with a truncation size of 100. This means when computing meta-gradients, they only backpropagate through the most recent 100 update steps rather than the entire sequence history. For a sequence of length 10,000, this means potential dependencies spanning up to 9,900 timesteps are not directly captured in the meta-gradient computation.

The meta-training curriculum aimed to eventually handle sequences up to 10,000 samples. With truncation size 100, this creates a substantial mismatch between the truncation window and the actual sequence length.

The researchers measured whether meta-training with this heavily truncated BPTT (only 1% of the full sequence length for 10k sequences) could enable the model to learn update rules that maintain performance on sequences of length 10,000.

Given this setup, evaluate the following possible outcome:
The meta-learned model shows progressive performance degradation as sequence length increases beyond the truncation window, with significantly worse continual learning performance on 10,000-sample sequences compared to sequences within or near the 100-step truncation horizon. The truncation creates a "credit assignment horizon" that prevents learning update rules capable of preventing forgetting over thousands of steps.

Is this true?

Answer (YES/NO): NO